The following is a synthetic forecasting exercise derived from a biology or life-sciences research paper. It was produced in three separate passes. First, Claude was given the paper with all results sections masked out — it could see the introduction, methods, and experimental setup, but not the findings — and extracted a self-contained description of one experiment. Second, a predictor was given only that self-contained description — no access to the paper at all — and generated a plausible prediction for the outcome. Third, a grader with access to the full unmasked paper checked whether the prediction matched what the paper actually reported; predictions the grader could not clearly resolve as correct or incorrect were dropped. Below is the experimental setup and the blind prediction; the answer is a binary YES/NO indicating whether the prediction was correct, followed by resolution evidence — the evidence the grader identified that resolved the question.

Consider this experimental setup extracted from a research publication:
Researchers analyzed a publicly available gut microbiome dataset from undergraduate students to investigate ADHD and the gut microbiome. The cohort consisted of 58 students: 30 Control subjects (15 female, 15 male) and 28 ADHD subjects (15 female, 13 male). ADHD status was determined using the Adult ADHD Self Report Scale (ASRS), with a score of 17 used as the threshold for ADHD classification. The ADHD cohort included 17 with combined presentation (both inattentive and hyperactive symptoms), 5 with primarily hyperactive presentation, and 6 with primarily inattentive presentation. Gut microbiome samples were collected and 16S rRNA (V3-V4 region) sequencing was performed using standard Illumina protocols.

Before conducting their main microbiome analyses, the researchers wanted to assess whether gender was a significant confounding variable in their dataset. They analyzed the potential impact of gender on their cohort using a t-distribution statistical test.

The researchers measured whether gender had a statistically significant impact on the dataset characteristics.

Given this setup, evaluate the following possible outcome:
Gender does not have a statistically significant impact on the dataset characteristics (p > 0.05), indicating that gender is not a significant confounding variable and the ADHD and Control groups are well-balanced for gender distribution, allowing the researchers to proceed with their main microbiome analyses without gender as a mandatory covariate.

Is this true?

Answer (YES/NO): YES